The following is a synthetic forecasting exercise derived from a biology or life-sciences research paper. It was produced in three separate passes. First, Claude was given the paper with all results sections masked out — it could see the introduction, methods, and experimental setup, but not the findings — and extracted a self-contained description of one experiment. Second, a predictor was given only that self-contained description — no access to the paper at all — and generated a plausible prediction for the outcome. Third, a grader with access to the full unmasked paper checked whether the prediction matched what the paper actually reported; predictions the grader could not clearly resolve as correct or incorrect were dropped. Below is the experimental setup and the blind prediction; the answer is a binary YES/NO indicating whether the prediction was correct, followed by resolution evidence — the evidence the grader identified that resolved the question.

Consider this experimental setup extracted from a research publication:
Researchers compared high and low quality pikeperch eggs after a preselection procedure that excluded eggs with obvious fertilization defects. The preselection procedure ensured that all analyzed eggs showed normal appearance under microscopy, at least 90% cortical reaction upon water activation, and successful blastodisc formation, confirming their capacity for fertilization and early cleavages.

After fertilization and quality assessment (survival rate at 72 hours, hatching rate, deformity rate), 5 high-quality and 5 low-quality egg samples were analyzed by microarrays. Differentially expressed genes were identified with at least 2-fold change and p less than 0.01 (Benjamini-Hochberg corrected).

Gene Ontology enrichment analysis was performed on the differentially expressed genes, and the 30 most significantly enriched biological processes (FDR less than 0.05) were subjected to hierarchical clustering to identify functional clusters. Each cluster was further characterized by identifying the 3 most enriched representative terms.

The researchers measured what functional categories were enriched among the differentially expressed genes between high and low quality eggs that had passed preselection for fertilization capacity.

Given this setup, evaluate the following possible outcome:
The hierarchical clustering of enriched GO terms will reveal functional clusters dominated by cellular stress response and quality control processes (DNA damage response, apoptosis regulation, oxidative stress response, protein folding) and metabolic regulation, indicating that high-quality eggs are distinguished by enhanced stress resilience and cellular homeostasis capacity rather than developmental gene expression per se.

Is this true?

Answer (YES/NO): NO